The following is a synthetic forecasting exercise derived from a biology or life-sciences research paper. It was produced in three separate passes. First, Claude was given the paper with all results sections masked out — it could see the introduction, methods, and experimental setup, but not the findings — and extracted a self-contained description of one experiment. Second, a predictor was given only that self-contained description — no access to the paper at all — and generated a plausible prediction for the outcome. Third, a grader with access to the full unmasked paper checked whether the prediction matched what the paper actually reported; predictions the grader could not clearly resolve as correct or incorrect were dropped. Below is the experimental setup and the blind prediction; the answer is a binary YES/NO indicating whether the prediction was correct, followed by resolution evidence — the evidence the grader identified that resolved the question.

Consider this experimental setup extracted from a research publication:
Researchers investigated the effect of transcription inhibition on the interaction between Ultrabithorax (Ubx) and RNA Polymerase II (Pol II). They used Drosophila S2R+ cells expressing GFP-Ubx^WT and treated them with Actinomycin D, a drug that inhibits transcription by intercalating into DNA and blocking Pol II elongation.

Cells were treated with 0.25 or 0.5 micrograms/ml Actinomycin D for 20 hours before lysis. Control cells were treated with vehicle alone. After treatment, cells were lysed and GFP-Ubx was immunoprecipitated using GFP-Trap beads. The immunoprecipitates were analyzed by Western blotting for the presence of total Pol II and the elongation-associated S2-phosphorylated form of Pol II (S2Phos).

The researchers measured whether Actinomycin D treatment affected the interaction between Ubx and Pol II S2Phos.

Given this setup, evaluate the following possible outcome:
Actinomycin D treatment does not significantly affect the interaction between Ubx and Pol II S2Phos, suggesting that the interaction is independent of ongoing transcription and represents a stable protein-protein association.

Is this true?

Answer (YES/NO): NO